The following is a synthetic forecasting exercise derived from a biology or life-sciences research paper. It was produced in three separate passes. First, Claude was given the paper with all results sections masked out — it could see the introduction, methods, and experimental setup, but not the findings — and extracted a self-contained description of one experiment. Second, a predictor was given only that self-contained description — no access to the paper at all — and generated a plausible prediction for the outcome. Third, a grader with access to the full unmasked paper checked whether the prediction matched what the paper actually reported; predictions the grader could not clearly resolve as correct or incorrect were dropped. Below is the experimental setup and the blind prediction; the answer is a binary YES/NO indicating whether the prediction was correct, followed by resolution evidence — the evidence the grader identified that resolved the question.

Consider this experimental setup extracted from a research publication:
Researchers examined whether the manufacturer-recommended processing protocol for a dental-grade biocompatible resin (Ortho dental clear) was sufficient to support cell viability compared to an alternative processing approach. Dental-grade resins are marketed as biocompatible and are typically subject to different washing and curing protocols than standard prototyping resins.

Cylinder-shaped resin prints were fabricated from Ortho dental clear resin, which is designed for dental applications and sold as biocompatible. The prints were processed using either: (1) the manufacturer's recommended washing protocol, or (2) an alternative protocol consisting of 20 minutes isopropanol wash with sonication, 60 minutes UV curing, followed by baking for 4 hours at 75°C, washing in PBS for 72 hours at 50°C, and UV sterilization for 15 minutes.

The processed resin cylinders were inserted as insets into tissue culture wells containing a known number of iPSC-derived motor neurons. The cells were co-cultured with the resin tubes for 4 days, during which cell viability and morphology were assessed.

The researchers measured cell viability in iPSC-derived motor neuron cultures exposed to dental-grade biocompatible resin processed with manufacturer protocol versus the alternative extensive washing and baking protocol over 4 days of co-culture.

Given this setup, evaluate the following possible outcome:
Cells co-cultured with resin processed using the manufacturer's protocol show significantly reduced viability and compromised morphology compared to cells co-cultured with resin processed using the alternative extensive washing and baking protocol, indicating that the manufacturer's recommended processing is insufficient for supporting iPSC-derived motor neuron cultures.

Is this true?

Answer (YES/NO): NO